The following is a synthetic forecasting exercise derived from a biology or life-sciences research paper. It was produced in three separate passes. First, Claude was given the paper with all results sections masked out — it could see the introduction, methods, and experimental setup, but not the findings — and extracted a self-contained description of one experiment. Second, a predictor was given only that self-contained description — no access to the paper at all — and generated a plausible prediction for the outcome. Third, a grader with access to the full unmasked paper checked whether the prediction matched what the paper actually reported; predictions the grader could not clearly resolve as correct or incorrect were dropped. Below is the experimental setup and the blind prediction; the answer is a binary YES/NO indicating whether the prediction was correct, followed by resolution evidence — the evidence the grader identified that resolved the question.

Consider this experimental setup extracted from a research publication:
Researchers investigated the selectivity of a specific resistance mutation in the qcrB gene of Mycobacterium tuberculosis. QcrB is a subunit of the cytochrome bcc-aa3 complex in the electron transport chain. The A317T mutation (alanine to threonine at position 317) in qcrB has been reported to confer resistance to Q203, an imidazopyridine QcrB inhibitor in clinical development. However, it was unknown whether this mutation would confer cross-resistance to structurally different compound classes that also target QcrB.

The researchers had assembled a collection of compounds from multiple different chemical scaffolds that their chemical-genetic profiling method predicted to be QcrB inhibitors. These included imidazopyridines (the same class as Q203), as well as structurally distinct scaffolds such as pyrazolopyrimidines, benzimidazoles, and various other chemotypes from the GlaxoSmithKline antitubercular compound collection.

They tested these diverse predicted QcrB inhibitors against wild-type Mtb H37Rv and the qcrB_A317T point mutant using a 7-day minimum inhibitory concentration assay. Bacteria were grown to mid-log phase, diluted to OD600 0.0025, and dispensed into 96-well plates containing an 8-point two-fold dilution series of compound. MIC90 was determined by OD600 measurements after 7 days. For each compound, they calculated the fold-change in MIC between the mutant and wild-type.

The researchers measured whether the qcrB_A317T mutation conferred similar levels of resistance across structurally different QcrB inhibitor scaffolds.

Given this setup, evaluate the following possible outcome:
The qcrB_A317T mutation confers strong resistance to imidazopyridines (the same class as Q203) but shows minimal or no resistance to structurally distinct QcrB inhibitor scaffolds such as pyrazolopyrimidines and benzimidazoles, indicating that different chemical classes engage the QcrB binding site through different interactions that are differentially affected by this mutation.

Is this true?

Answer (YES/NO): NO